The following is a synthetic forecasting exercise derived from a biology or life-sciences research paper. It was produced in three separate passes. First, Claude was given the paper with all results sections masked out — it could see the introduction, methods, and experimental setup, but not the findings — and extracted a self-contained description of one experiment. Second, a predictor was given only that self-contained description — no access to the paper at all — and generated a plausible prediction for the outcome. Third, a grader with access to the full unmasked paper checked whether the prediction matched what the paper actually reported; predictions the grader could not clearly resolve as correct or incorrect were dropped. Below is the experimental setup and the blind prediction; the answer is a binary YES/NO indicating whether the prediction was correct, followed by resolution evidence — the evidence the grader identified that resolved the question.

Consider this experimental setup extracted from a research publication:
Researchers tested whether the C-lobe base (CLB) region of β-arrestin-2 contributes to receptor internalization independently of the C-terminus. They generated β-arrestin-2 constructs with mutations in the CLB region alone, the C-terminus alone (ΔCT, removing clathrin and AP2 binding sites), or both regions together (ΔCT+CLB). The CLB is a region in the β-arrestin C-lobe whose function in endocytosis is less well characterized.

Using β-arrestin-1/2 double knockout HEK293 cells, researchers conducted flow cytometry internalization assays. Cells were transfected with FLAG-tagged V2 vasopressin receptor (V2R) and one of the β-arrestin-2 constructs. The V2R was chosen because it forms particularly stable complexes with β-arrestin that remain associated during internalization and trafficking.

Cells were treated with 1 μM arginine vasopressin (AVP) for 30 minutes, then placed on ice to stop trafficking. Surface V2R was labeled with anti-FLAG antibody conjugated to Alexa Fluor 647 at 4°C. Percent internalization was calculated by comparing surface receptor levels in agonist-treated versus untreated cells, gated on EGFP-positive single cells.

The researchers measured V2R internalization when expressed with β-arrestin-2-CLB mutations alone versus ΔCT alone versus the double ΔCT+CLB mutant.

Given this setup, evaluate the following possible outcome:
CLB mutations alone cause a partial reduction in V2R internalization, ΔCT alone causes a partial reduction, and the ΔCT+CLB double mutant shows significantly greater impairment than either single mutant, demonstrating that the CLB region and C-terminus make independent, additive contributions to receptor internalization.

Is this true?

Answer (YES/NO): YES